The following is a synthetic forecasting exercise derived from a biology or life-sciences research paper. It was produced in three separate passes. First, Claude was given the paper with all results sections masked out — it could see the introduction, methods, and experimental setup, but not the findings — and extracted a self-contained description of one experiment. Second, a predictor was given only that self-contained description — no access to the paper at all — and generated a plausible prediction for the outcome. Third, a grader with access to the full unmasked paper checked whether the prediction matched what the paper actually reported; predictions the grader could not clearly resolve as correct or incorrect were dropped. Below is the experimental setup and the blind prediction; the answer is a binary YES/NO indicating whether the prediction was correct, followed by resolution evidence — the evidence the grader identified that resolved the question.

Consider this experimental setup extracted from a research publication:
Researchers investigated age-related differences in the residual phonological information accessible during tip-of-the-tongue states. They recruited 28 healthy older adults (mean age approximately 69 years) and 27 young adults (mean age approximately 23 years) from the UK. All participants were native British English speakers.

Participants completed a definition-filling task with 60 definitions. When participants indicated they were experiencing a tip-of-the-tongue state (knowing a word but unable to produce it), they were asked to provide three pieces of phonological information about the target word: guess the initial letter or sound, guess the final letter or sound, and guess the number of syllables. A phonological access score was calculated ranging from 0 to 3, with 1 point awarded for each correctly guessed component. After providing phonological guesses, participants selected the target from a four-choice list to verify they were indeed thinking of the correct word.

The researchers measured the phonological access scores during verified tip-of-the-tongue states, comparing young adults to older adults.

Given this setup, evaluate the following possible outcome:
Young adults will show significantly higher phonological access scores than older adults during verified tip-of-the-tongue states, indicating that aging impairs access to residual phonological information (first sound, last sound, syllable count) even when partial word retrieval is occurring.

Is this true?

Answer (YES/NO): YES